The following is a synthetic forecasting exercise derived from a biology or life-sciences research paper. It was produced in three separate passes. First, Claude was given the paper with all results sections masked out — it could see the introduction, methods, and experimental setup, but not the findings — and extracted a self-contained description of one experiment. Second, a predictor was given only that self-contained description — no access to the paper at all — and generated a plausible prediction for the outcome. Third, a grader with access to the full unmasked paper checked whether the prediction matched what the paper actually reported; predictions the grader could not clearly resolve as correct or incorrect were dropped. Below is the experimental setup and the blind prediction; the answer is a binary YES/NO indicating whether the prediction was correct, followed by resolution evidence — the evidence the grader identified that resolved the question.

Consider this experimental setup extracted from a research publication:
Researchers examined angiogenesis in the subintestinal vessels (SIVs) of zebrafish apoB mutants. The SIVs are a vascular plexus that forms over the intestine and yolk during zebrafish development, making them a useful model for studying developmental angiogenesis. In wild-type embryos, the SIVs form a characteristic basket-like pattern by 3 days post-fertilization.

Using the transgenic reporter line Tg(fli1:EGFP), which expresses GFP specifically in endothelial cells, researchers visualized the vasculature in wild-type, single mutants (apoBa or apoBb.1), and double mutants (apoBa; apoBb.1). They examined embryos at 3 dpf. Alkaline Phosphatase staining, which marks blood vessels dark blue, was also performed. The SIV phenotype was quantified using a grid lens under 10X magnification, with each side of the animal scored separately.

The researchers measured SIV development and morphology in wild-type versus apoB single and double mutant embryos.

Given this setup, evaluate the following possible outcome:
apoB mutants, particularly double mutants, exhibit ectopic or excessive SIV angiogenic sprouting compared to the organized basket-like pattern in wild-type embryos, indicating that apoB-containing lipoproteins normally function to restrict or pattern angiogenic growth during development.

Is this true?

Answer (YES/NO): YES